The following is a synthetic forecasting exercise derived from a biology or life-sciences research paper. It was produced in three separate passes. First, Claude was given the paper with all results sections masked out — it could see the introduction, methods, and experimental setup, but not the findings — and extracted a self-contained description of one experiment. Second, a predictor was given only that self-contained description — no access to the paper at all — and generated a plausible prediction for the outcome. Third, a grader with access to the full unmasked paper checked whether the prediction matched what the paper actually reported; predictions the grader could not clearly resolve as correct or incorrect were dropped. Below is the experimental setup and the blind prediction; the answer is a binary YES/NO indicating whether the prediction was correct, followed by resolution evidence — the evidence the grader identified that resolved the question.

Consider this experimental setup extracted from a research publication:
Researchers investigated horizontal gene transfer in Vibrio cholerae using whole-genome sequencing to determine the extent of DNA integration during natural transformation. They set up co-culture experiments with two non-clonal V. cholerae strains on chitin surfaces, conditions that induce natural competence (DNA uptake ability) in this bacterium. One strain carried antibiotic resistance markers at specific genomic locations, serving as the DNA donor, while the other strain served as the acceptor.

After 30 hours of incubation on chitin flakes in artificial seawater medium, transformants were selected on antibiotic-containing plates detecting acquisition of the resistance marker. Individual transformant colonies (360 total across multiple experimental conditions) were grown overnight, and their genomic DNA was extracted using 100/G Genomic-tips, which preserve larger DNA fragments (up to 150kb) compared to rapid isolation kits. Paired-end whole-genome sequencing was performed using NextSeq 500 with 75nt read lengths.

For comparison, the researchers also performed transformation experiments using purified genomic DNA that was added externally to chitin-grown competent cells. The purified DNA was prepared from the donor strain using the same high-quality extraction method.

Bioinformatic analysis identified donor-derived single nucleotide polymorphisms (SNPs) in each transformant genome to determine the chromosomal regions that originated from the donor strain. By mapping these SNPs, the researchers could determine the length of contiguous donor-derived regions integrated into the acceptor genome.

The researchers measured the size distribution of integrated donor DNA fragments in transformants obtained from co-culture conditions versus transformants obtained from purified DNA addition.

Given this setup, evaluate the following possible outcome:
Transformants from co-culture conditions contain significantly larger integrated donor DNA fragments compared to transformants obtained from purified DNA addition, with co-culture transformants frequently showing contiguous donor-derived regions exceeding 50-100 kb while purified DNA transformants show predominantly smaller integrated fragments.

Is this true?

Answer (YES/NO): NO